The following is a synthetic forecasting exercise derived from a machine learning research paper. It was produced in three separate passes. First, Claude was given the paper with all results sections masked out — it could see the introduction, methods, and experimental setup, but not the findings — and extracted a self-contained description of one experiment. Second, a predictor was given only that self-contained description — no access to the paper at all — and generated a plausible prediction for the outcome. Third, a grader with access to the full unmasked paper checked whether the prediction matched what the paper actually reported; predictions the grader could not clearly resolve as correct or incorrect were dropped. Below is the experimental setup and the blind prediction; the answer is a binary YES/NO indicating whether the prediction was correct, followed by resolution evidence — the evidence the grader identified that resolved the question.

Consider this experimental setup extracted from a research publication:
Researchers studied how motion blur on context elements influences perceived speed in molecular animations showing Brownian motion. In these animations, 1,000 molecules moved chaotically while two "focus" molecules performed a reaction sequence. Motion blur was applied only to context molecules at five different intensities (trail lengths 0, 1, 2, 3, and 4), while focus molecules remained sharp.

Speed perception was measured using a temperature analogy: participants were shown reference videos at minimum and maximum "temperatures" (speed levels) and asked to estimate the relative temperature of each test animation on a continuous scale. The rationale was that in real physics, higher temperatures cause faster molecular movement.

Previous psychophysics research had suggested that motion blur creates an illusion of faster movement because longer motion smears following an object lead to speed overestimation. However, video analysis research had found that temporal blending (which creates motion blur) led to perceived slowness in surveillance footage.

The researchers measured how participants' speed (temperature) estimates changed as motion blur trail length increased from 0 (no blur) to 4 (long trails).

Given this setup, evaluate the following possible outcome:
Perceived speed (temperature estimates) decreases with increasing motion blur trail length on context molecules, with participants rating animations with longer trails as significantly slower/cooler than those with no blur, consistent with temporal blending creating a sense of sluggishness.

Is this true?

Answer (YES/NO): YES